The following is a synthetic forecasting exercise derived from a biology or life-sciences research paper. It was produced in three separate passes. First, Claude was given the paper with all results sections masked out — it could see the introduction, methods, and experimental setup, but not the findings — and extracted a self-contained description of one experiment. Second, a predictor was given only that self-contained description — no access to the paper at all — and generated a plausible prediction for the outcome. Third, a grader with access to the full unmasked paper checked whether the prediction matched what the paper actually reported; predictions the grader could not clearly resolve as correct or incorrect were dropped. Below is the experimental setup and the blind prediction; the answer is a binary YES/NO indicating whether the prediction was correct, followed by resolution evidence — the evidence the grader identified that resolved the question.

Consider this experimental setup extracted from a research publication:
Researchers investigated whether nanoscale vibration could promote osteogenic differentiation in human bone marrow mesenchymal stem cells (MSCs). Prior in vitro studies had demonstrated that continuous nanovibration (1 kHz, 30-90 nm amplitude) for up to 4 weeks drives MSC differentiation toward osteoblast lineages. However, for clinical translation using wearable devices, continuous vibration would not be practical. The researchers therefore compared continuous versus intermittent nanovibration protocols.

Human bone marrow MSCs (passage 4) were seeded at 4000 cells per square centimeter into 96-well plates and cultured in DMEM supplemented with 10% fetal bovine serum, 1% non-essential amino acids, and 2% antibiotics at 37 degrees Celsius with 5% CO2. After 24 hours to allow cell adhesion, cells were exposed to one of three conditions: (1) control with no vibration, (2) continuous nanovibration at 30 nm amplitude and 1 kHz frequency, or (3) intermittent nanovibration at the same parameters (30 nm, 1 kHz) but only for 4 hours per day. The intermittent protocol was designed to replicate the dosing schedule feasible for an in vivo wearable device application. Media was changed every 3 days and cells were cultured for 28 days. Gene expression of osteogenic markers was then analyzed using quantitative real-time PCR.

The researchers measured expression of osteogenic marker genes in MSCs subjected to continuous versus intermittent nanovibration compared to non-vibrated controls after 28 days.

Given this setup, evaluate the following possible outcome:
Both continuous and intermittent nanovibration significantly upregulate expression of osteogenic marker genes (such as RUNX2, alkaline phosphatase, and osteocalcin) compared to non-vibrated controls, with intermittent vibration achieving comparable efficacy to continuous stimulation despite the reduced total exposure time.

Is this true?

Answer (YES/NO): NO